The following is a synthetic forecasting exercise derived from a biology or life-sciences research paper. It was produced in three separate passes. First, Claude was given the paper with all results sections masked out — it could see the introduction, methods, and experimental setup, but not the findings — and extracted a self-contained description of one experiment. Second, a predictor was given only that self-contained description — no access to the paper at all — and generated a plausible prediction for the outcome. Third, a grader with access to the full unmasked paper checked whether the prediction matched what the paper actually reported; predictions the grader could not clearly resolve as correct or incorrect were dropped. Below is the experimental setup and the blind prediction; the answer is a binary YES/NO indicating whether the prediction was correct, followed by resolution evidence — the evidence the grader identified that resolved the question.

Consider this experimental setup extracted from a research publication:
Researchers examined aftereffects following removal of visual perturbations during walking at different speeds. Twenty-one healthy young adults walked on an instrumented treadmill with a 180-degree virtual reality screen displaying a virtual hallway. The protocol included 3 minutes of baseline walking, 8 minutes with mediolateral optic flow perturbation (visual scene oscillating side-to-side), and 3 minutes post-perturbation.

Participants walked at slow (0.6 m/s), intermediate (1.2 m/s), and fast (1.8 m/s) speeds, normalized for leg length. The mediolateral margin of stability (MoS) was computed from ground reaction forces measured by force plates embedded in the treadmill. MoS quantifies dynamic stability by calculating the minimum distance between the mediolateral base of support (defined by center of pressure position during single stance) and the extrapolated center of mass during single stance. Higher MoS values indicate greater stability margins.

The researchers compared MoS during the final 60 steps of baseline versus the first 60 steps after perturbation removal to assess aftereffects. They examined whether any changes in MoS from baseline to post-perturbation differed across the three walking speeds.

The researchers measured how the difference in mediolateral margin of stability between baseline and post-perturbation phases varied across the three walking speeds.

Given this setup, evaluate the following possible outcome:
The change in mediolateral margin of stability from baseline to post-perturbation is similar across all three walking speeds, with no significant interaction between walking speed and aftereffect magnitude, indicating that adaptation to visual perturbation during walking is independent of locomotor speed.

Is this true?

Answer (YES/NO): NO